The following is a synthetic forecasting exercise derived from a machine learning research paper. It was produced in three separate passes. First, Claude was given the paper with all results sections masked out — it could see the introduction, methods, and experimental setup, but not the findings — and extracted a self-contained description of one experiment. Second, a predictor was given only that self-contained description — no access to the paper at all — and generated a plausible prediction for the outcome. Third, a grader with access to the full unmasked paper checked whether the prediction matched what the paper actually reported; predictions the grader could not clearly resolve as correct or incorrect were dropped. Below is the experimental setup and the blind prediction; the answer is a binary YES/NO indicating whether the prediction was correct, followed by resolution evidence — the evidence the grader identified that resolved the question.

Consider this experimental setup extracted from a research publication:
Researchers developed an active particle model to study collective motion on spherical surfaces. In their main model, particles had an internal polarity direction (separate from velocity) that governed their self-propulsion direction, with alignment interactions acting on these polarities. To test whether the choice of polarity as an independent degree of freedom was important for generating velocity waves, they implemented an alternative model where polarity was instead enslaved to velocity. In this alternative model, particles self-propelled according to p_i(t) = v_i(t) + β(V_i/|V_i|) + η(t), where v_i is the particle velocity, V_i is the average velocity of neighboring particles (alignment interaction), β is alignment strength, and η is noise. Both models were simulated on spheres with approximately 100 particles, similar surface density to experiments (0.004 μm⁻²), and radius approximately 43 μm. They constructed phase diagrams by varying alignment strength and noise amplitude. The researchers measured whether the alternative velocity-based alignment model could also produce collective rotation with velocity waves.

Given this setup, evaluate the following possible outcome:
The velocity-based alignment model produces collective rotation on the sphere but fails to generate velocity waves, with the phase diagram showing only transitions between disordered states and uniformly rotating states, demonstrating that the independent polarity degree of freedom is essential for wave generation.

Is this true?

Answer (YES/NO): NO